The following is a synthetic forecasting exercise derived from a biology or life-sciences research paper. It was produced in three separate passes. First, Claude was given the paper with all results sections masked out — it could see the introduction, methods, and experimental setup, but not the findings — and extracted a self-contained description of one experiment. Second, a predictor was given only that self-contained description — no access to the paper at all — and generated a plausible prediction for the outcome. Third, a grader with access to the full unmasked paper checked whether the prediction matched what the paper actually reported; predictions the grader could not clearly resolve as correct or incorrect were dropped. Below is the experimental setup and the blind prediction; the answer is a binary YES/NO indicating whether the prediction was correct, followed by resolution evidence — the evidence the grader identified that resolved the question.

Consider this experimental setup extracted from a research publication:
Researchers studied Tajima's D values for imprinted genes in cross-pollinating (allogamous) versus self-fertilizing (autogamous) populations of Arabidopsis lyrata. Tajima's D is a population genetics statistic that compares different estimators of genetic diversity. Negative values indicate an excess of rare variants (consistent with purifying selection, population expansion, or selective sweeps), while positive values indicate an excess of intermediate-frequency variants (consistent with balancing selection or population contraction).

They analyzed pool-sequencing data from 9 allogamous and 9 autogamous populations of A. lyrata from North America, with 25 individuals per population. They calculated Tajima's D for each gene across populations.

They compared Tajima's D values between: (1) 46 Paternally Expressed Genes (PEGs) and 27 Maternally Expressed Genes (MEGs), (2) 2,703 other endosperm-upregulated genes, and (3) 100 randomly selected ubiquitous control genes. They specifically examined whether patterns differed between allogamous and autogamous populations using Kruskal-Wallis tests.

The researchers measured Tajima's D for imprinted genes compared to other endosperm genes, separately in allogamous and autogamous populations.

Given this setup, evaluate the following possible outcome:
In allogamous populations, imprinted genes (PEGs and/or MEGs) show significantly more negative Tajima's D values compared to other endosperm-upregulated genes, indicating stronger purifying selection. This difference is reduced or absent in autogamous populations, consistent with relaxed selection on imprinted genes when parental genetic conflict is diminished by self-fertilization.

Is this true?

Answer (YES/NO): NO